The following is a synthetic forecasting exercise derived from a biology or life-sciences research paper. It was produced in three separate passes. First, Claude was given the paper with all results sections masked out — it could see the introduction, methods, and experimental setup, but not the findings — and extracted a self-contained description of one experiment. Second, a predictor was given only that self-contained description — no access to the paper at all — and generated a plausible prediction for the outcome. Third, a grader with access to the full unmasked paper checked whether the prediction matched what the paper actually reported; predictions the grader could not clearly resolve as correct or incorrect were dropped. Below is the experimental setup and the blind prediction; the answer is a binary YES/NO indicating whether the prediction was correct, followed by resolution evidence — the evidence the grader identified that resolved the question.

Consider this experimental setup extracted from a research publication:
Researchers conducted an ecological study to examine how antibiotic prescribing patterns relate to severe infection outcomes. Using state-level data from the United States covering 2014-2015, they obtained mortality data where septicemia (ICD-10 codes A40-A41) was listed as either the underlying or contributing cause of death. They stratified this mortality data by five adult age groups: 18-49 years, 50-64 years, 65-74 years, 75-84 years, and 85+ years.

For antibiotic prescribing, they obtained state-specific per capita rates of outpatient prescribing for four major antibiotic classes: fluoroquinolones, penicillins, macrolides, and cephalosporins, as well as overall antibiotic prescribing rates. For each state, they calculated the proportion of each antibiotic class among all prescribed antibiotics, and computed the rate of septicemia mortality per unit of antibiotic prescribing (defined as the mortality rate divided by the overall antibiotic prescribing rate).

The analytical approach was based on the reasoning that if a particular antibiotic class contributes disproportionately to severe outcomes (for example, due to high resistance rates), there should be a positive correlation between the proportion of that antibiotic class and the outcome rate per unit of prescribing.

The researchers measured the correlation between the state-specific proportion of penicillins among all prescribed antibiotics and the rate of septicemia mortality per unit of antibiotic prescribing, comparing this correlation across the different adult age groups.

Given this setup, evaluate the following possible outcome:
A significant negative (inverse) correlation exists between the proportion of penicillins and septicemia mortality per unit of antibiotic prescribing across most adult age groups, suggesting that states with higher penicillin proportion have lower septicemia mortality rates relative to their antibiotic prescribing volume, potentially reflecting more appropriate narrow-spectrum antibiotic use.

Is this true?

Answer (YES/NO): NO